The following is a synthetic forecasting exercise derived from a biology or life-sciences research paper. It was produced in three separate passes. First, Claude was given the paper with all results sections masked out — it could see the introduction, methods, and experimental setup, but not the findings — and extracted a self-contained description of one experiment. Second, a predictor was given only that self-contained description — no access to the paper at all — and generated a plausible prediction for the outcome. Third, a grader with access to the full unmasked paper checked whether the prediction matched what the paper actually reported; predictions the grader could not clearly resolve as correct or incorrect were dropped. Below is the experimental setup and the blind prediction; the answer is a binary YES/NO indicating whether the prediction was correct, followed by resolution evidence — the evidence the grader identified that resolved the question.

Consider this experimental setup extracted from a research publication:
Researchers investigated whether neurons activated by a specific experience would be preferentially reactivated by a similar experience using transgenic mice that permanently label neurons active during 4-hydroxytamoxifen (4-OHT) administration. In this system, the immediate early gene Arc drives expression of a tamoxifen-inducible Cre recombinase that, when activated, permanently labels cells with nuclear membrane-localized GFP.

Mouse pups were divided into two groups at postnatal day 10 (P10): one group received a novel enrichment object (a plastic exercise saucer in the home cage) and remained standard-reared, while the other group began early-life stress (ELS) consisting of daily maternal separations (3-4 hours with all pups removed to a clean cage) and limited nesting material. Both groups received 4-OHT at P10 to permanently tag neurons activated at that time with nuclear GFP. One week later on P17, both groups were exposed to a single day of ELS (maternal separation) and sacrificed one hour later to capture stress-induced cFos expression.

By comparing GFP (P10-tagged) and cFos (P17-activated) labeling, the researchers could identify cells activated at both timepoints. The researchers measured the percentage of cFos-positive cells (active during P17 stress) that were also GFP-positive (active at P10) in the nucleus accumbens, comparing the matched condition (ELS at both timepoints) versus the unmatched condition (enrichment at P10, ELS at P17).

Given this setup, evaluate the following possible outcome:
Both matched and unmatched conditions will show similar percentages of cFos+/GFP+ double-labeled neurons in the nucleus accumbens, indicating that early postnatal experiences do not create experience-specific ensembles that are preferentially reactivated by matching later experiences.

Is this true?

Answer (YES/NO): NO